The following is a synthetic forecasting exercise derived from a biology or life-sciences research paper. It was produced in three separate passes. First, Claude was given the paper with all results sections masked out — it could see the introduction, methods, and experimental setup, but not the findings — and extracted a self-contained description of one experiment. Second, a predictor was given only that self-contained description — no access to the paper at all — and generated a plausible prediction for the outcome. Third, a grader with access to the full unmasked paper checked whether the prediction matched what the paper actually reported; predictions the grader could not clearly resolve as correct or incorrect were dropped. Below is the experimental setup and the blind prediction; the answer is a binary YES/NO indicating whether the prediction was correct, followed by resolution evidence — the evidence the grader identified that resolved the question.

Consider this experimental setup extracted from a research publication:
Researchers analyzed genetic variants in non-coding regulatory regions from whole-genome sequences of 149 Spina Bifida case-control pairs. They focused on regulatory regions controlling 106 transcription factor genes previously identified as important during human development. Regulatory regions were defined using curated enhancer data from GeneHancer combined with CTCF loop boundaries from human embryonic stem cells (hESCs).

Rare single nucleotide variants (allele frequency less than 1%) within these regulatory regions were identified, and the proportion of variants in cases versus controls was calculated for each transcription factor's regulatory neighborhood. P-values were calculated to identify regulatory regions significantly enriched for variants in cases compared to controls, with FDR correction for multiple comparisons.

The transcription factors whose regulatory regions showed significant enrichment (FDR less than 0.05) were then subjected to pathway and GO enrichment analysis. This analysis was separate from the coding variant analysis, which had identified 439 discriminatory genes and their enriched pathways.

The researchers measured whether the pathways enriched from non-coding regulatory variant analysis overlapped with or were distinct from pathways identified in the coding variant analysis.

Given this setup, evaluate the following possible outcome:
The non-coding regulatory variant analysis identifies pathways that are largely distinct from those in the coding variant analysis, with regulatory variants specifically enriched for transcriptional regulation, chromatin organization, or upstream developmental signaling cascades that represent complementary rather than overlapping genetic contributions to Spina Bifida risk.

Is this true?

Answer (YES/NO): NO